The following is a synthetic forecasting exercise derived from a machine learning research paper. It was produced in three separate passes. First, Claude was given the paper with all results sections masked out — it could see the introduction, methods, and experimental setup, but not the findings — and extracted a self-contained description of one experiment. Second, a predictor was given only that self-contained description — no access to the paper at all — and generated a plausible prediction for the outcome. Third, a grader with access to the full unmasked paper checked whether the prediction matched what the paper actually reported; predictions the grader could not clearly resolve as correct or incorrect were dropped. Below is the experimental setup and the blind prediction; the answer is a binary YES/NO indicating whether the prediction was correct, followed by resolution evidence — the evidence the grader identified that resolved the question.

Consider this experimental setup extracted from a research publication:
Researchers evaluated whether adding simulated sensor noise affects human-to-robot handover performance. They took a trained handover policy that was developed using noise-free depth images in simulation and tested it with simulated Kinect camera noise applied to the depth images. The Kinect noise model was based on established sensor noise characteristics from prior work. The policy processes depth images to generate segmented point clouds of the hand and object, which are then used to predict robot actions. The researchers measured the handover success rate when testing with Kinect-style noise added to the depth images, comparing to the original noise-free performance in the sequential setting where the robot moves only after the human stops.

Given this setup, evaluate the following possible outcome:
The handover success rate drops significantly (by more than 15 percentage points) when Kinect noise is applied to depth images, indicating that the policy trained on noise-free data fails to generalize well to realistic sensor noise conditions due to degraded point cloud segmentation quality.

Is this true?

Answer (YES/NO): YES